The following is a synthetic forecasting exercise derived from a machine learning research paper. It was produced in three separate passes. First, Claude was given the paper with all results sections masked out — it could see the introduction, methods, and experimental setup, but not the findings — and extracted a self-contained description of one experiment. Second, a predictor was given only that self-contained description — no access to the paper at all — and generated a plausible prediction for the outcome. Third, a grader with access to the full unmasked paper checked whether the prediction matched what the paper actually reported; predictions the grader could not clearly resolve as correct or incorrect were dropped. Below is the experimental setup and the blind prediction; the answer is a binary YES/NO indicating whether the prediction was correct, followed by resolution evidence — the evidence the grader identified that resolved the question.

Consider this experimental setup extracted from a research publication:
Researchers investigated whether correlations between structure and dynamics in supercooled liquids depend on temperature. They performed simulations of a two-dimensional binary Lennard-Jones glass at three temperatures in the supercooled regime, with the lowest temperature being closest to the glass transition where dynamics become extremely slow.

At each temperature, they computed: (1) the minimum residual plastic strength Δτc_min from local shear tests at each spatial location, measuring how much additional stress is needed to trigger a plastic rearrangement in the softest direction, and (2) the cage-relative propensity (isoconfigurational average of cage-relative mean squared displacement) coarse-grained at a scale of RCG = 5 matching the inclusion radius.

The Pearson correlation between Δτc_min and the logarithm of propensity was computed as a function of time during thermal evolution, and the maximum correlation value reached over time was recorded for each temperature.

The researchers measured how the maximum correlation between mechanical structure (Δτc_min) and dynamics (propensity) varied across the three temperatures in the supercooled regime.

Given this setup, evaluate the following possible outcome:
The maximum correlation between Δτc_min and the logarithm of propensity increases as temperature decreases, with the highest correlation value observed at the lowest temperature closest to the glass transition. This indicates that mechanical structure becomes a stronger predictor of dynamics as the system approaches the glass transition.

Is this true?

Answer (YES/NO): YES